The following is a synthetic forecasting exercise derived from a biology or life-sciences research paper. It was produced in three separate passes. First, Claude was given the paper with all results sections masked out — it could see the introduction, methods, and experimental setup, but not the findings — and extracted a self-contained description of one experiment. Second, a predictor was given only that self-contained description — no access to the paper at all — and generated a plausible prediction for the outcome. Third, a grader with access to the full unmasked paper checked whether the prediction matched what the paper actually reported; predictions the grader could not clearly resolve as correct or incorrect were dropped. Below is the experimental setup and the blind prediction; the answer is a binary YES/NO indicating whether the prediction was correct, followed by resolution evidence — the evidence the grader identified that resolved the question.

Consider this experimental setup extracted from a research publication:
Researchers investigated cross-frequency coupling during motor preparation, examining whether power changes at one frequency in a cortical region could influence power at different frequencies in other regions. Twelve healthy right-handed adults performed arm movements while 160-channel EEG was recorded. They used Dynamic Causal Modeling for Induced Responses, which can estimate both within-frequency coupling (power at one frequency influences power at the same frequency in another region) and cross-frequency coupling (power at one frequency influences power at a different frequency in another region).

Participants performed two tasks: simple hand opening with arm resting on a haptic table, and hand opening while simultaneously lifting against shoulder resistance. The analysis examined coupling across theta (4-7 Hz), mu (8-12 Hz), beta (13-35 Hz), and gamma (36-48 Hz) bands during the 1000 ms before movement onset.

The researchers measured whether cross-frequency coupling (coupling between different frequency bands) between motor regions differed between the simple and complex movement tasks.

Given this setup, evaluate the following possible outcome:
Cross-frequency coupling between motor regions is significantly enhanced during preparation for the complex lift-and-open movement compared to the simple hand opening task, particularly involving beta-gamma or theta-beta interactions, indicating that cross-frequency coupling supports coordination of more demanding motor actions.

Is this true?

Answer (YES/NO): YES